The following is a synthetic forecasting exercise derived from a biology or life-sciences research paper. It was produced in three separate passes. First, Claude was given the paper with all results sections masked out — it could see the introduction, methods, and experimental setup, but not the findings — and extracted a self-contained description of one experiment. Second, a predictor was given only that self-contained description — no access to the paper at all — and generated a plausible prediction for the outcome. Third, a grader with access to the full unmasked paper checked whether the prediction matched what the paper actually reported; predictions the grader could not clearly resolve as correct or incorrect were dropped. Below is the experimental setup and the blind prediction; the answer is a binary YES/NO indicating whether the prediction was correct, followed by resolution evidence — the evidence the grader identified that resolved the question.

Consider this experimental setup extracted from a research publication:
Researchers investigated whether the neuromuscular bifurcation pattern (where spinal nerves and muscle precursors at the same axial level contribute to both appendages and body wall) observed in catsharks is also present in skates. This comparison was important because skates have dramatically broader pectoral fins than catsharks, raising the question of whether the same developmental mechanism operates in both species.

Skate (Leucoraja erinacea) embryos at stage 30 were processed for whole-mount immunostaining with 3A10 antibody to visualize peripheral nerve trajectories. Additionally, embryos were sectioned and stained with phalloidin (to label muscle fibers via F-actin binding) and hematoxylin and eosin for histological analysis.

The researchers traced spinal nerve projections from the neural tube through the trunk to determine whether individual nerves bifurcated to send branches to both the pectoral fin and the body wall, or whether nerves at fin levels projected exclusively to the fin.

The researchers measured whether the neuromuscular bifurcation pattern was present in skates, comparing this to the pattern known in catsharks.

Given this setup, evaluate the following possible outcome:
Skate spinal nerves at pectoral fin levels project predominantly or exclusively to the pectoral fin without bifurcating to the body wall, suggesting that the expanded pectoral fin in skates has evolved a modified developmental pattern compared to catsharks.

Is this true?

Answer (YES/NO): NO